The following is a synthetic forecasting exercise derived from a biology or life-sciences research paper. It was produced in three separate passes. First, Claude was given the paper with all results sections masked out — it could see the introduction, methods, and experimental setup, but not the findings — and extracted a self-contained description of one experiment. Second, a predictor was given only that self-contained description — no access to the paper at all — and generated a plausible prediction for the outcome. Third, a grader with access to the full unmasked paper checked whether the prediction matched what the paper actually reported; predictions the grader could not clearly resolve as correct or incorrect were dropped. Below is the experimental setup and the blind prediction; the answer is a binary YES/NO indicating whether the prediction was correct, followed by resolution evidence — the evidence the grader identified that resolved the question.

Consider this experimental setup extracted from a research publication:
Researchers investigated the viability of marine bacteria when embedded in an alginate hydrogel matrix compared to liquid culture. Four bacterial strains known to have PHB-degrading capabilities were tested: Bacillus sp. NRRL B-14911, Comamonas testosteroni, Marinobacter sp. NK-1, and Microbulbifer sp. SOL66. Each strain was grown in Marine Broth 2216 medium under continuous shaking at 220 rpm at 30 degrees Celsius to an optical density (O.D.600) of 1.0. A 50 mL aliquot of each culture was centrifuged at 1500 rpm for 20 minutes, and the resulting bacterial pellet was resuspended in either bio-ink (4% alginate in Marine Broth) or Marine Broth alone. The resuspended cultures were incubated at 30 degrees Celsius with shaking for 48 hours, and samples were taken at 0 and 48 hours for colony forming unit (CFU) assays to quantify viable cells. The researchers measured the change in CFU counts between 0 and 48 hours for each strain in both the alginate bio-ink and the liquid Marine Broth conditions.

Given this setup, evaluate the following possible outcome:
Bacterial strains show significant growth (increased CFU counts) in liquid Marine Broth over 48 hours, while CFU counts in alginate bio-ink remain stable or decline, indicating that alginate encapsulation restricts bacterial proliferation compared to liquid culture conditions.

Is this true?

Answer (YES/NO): NO